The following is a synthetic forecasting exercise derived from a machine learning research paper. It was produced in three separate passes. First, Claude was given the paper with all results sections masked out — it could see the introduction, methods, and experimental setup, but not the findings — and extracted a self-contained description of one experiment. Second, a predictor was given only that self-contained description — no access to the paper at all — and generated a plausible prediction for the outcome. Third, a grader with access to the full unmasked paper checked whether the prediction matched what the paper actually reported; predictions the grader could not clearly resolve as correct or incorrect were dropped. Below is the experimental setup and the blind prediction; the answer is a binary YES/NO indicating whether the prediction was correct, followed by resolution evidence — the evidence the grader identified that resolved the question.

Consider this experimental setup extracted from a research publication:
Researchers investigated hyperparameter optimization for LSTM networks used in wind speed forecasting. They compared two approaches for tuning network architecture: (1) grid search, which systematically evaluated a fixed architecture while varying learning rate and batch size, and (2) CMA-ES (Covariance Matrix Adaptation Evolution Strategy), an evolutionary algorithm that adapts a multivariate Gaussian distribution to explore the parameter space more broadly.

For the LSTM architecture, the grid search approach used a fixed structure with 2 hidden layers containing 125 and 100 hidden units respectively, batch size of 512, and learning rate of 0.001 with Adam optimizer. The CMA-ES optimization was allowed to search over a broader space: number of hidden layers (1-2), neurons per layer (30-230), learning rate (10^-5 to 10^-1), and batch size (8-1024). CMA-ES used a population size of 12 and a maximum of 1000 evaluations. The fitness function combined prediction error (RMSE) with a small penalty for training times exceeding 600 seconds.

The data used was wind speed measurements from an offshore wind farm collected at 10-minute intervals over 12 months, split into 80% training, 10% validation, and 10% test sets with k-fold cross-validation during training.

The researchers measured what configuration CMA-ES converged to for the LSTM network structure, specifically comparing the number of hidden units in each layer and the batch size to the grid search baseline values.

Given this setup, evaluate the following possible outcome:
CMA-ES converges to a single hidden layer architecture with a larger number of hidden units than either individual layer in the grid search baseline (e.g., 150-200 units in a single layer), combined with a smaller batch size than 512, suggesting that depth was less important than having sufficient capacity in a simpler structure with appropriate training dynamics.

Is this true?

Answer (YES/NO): NO